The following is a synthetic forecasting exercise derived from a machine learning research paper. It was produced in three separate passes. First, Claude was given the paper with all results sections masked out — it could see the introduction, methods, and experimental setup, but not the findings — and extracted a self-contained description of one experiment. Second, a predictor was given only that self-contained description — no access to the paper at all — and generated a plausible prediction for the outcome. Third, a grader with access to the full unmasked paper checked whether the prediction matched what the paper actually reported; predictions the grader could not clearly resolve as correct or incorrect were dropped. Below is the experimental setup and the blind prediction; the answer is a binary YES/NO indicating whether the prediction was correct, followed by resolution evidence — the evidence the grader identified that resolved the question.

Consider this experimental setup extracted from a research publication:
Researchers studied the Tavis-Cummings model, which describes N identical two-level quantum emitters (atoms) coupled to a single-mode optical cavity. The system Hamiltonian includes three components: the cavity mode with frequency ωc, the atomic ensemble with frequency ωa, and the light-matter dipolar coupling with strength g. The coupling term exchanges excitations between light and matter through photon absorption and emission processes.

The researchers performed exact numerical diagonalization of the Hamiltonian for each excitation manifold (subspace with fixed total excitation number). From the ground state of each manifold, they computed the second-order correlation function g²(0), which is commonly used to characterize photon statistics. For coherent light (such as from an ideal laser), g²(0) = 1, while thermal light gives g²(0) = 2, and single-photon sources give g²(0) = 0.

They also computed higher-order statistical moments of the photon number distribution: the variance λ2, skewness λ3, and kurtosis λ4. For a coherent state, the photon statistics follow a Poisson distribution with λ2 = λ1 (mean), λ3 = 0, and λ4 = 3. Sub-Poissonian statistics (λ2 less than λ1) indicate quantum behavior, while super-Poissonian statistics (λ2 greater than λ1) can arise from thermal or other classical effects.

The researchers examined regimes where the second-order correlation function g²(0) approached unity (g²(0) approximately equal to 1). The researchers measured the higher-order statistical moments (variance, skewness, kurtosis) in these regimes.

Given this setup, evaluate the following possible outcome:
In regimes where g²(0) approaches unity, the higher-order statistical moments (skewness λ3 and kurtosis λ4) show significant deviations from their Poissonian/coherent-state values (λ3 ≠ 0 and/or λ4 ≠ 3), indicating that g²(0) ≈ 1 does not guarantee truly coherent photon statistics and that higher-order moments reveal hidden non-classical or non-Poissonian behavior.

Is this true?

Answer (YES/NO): YES